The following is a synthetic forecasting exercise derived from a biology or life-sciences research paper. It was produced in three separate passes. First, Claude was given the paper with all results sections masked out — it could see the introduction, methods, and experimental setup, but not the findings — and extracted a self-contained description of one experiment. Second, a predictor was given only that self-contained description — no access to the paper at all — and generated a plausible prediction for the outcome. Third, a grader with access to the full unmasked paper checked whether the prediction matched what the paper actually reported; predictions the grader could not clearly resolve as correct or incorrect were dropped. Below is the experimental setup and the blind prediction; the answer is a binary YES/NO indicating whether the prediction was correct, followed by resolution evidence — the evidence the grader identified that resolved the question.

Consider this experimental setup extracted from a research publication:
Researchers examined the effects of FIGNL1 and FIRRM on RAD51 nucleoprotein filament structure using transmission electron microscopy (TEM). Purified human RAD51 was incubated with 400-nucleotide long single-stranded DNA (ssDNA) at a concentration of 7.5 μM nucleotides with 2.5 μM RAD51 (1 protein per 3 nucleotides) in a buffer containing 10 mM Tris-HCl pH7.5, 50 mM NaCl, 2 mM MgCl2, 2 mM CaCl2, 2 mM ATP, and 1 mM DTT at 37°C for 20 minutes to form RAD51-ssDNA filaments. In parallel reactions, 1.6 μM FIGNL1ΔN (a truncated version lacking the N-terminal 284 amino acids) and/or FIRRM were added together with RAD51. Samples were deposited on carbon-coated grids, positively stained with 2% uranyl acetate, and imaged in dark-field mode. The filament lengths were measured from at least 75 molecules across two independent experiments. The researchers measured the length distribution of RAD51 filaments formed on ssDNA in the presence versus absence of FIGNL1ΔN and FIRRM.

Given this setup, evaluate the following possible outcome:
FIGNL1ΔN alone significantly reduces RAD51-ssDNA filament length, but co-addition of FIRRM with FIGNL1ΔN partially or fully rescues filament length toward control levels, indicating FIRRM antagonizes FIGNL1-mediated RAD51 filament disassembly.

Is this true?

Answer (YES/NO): NO